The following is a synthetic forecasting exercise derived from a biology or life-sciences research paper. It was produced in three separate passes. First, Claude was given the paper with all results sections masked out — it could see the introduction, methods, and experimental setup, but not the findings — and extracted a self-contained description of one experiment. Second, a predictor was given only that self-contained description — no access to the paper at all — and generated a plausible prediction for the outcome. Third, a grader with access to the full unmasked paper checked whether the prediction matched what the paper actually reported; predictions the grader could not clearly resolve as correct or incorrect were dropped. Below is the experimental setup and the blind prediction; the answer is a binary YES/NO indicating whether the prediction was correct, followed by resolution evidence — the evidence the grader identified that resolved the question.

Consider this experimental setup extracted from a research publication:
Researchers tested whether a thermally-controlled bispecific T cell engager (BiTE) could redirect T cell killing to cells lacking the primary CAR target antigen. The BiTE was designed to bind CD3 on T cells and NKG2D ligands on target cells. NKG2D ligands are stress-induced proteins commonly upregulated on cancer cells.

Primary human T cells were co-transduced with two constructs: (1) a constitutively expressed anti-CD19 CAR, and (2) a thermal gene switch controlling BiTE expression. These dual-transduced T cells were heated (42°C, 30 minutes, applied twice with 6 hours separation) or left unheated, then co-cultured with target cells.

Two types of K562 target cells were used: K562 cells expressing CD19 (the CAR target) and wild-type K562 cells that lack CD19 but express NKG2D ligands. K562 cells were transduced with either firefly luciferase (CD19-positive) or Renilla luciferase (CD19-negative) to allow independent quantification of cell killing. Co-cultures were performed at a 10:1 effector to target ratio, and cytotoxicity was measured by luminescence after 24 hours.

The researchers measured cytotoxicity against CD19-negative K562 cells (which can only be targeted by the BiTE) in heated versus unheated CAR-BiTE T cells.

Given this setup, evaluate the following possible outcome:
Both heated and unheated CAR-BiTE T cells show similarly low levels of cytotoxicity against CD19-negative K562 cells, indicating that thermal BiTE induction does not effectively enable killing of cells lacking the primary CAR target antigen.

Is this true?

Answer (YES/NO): NO